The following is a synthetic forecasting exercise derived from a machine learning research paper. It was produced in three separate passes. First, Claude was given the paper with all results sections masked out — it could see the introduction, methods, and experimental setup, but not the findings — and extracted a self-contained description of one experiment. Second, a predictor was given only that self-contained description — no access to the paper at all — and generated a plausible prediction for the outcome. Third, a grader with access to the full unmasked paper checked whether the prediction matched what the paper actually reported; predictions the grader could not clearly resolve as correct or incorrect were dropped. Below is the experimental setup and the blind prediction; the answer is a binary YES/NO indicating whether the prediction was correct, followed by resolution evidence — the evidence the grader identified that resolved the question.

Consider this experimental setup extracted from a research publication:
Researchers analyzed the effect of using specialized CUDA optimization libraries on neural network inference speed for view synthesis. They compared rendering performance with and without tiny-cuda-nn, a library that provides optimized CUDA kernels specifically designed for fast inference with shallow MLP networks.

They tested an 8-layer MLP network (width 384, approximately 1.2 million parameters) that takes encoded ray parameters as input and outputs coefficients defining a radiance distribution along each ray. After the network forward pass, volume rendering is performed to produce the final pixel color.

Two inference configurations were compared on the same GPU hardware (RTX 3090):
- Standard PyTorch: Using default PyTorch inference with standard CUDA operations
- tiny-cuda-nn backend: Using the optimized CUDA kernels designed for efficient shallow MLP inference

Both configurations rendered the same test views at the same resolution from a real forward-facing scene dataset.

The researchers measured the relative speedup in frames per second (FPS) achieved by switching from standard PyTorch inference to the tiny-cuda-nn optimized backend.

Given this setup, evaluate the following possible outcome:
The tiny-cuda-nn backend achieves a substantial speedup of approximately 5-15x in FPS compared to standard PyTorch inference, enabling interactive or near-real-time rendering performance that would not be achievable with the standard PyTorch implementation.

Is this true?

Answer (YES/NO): NO